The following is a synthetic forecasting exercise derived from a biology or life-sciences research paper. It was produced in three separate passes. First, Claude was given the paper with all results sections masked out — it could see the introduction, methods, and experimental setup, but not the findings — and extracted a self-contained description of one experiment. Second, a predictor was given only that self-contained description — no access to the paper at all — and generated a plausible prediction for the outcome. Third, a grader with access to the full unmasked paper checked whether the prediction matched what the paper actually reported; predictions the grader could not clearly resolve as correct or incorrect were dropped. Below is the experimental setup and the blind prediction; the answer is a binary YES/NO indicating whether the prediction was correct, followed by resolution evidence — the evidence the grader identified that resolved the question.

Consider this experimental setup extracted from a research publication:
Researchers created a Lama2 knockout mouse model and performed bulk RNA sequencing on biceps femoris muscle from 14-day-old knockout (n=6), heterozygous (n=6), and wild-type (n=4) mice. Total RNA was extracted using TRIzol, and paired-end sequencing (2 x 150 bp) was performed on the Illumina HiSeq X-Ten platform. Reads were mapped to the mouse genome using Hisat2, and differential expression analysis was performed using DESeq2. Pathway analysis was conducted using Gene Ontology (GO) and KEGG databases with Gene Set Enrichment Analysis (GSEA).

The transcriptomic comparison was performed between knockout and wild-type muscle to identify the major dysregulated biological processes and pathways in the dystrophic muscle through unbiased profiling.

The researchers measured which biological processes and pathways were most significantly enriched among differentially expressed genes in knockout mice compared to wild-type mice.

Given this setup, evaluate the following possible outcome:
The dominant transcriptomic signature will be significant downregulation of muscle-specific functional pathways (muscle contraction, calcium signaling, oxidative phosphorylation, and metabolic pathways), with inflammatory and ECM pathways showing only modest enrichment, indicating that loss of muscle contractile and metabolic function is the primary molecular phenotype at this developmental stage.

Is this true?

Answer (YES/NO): NO